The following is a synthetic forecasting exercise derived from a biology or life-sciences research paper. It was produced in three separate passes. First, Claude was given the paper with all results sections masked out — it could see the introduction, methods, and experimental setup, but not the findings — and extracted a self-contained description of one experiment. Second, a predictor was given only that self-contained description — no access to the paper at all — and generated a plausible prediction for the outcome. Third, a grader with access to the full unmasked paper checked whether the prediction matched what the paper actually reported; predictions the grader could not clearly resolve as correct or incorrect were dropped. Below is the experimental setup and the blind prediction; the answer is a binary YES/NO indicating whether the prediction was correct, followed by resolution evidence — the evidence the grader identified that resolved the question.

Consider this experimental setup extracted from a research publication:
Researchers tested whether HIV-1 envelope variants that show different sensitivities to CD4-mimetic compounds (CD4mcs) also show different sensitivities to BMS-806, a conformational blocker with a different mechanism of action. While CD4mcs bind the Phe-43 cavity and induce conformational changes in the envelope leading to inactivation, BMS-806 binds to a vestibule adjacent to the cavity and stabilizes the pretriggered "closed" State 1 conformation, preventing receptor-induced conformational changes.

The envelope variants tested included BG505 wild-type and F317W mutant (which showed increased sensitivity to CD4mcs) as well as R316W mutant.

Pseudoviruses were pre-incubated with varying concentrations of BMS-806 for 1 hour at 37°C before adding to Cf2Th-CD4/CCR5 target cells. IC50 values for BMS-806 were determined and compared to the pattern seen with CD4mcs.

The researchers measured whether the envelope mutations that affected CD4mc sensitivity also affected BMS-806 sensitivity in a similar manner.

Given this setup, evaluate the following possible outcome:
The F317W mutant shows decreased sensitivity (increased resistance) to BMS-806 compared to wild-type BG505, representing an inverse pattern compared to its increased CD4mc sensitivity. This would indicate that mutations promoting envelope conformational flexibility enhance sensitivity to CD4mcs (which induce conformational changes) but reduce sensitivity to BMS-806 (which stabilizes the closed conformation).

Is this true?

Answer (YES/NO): NO